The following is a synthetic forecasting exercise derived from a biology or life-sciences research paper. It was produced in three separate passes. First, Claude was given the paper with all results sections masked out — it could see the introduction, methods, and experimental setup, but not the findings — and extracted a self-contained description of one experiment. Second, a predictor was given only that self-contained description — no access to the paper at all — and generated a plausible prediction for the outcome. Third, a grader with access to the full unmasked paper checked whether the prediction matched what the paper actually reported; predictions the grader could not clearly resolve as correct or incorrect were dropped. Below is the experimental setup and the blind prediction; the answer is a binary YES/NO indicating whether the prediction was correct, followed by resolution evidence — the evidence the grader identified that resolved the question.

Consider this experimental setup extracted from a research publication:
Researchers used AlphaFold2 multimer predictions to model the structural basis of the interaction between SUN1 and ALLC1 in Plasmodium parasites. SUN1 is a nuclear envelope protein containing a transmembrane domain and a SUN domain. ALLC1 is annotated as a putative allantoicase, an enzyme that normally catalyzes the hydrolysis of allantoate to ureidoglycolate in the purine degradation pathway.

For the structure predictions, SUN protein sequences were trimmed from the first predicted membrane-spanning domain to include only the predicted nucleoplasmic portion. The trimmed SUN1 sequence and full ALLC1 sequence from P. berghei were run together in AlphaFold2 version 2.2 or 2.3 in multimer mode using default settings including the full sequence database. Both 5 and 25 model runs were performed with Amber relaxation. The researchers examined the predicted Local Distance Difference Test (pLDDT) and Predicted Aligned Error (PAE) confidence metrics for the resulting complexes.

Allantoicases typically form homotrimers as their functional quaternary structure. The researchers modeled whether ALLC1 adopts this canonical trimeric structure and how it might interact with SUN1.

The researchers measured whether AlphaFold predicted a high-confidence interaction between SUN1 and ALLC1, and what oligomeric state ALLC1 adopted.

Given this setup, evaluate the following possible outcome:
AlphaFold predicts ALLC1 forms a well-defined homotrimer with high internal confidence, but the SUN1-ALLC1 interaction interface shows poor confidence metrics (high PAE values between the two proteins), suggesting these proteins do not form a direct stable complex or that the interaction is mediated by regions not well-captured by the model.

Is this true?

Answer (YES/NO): NO